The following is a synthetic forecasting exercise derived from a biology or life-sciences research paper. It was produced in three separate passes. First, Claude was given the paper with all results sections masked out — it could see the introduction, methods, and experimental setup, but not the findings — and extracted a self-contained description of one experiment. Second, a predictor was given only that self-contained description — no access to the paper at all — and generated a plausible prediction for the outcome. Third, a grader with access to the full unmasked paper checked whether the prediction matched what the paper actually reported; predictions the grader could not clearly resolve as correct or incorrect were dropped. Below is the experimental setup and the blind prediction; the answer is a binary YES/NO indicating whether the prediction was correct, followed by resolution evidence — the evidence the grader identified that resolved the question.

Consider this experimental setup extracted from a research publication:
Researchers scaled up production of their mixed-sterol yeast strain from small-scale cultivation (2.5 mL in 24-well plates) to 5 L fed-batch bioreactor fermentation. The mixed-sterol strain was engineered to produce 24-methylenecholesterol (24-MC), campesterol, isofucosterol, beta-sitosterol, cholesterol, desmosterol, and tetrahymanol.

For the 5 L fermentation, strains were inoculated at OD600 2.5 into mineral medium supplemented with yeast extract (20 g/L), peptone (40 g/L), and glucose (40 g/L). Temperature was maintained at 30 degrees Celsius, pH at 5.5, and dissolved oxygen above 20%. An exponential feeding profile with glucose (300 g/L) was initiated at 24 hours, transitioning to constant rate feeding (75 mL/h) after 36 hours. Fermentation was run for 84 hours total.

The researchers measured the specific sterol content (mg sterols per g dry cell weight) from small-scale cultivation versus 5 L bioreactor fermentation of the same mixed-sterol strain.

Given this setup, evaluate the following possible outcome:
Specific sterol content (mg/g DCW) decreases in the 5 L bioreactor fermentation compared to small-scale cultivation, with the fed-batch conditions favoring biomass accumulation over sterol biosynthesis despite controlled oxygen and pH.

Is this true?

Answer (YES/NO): YES